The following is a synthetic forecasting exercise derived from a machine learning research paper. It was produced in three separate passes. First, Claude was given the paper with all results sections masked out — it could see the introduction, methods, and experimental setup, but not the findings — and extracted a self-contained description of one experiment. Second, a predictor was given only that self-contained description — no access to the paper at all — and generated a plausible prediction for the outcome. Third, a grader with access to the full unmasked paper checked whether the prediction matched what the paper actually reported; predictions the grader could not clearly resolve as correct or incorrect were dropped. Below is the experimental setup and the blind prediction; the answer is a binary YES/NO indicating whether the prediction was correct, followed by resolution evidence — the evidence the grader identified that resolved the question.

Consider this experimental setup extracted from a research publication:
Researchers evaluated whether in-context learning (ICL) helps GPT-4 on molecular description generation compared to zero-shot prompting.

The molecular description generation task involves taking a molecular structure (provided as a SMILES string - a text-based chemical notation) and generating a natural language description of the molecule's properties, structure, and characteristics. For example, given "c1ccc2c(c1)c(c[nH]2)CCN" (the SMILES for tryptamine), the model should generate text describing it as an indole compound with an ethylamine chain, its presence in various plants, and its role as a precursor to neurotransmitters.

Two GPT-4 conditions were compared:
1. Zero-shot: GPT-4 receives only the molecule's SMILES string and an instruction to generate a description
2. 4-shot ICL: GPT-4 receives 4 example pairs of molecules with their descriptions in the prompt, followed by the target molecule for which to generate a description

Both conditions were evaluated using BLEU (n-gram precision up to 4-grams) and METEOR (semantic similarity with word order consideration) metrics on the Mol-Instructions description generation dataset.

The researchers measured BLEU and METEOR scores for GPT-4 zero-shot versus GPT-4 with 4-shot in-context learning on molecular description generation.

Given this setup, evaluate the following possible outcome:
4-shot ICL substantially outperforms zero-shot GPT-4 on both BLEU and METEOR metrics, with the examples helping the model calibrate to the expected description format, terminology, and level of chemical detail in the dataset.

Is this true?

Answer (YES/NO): NO